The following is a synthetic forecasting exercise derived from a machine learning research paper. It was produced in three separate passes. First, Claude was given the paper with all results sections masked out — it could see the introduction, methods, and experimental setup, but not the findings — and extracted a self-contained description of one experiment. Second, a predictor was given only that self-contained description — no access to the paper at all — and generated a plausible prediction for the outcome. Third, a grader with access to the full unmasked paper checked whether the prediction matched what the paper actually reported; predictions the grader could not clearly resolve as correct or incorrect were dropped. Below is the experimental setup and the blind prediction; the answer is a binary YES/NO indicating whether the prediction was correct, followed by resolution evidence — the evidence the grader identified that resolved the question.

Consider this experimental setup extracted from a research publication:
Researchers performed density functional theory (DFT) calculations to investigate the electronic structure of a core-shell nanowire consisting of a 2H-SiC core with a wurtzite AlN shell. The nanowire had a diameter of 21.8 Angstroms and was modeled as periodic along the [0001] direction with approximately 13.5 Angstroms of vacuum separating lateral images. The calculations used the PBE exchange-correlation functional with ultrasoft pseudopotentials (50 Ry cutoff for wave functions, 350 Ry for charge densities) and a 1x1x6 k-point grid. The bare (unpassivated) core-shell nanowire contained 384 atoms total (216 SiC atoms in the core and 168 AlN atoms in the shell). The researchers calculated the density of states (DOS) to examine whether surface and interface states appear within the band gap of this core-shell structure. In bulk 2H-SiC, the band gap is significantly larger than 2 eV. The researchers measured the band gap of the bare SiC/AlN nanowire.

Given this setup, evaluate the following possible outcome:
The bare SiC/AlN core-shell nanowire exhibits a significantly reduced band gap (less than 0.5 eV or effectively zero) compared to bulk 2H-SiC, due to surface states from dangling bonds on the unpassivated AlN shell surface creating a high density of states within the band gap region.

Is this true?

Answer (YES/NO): NO